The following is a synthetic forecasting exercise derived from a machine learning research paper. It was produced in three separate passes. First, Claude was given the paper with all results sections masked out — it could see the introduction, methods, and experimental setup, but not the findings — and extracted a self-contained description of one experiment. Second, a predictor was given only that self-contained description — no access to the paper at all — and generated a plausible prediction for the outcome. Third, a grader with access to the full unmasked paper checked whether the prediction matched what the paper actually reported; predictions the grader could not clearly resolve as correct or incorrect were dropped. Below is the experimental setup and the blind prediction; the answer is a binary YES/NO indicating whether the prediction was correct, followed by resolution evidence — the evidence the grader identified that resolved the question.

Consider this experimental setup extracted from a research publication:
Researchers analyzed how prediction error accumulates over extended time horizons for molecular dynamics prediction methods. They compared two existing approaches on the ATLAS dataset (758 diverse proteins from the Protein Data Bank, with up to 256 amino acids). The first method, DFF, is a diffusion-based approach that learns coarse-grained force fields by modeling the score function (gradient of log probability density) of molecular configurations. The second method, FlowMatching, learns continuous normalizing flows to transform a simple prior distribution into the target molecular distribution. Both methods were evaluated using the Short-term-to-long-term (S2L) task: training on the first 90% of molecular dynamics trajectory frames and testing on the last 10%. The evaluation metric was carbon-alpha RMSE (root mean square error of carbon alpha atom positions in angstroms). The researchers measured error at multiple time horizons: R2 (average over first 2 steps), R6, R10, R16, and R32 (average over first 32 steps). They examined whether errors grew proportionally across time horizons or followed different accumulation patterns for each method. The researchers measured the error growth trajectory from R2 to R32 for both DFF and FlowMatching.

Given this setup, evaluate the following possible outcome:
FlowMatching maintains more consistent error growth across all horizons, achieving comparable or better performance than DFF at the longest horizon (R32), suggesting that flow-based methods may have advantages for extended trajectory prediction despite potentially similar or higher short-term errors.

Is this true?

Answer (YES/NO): NO